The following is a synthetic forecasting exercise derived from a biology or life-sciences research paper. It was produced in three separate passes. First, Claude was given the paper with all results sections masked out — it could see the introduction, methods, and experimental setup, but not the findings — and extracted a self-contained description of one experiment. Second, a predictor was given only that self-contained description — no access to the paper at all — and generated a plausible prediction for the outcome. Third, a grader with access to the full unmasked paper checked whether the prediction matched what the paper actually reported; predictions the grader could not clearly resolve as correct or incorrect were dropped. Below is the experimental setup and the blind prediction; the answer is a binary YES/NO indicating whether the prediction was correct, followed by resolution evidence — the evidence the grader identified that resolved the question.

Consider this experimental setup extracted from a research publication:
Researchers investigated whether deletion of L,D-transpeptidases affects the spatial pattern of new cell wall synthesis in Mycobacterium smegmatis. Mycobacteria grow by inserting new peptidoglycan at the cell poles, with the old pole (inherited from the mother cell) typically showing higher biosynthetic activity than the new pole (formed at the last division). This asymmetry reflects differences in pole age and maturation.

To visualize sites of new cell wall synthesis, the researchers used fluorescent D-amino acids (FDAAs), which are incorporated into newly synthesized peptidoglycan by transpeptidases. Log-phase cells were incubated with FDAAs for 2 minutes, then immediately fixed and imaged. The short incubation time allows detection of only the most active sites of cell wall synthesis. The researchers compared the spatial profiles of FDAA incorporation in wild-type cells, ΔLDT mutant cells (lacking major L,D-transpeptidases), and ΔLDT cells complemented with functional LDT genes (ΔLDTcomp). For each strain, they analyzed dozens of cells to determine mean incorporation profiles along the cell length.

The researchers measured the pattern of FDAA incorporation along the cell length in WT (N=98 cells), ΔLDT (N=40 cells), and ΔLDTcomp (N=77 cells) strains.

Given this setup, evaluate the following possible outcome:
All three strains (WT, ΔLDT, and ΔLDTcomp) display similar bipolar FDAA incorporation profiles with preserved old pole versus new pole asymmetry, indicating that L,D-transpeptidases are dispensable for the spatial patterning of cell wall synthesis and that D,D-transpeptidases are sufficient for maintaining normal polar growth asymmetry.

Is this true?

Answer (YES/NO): NO